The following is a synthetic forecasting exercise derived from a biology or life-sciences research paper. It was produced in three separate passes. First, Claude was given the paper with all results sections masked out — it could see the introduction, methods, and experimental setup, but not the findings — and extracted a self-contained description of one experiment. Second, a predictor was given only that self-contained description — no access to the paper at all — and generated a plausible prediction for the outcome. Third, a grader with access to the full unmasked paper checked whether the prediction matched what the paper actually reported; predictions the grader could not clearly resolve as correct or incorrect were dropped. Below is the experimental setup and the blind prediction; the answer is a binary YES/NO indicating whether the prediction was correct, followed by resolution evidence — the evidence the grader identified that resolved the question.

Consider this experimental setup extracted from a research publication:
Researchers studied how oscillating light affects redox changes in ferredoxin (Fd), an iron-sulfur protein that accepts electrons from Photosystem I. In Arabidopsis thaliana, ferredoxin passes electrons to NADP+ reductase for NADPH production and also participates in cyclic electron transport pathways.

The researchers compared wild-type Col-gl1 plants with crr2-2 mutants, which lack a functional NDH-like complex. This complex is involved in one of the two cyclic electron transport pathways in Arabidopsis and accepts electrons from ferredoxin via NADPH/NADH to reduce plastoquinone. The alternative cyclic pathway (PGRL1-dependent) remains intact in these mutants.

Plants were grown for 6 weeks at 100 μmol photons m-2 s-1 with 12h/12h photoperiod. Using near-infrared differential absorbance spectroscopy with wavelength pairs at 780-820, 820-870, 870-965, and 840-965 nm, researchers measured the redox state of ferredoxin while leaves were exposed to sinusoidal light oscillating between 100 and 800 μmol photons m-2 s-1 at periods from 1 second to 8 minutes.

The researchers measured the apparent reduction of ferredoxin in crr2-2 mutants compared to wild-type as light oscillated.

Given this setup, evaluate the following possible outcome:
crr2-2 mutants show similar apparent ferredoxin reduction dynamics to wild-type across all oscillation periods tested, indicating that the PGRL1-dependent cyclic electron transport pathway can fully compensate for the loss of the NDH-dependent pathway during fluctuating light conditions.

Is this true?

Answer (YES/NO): YES